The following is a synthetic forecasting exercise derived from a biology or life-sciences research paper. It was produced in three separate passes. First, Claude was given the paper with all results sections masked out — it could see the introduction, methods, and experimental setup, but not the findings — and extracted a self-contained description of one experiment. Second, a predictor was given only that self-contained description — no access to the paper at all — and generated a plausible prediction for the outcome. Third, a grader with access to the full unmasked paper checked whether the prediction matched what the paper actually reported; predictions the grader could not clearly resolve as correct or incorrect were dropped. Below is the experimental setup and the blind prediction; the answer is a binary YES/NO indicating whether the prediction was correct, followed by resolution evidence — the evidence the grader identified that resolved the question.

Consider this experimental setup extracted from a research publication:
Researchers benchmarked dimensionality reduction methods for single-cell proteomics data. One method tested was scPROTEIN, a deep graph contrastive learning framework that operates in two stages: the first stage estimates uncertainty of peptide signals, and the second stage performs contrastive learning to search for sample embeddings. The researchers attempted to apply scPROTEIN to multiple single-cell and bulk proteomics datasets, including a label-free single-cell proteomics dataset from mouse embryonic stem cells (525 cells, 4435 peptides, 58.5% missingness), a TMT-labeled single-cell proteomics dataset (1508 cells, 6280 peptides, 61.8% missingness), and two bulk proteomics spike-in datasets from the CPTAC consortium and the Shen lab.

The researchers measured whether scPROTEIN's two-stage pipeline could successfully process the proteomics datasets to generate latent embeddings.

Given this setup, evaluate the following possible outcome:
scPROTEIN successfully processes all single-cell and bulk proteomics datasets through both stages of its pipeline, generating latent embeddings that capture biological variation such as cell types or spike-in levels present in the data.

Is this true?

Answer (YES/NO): NO